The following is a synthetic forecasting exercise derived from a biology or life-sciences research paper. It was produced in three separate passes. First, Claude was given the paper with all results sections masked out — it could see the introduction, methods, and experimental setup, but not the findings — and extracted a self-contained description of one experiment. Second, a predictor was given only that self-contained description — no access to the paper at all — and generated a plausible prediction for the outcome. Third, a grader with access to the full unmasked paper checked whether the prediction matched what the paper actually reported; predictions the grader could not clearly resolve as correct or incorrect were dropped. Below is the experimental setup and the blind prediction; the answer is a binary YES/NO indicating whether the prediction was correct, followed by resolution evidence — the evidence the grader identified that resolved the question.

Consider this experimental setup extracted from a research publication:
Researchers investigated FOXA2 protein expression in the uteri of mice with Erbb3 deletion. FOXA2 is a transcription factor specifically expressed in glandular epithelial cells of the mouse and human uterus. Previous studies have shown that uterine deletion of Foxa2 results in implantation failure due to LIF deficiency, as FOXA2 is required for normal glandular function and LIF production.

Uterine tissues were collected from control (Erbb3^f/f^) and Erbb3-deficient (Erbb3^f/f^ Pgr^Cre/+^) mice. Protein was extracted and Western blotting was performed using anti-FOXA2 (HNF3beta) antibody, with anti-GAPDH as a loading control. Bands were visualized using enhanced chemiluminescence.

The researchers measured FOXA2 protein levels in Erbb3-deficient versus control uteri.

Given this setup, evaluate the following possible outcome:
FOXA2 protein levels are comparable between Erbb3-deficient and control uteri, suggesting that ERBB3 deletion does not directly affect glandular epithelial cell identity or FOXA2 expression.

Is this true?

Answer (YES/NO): NO